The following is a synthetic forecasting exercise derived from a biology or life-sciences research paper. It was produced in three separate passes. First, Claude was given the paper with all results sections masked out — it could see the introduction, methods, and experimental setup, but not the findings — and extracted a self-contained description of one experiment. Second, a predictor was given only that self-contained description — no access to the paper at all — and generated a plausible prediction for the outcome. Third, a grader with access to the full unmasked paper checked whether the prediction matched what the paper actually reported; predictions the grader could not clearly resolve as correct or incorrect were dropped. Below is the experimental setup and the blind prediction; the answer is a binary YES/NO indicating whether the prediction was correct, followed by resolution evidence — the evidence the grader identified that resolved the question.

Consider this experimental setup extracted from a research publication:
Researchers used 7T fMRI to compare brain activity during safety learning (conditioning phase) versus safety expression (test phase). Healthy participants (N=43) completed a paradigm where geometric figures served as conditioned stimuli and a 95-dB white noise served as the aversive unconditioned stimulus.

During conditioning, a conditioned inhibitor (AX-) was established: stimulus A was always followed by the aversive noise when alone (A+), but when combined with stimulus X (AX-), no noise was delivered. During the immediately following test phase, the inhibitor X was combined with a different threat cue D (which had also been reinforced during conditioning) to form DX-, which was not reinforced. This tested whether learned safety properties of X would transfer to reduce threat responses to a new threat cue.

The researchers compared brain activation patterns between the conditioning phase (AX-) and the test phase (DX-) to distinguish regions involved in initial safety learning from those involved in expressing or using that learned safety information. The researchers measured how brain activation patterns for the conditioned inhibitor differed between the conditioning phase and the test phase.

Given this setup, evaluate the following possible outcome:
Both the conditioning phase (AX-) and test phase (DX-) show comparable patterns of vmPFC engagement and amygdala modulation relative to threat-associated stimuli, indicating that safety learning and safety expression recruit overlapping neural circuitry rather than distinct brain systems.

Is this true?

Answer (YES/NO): NO